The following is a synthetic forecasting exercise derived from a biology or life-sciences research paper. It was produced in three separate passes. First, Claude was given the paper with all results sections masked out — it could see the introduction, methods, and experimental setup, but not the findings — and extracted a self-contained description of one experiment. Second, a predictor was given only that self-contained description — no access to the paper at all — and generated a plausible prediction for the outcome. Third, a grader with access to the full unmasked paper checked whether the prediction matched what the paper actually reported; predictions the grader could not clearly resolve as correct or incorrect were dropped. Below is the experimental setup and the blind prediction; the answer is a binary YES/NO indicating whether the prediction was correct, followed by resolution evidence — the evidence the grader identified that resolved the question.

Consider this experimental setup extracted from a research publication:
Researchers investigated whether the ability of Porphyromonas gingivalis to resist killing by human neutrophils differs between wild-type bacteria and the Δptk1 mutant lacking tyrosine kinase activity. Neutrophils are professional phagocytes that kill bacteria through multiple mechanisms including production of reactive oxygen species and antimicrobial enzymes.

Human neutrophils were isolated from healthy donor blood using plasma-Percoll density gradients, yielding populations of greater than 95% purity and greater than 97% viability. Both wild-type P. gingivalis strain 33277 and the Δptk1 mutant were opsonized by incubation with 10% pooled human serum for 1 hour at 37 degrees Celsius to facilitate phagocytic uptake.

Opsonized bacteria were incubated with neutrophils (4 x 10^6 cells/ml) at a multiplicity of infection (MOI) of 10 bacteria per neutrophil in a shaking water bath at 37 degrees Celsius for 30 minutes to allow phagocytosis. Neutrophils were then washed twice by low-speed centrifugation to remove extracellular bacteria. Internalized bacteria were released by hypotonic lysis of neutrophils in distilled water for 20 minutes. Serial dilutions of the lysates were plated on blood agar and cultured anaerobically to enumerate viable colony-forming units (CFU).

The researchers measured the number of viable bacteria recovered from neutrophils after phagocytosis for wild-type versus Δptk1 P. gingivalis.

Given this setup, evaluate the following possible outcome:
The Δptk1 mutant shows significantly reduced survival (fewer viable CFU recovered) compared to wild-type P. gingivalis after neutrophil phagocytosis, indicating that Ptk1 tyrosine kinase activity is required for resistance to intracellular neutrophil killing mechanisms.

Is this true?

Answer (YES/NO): NO